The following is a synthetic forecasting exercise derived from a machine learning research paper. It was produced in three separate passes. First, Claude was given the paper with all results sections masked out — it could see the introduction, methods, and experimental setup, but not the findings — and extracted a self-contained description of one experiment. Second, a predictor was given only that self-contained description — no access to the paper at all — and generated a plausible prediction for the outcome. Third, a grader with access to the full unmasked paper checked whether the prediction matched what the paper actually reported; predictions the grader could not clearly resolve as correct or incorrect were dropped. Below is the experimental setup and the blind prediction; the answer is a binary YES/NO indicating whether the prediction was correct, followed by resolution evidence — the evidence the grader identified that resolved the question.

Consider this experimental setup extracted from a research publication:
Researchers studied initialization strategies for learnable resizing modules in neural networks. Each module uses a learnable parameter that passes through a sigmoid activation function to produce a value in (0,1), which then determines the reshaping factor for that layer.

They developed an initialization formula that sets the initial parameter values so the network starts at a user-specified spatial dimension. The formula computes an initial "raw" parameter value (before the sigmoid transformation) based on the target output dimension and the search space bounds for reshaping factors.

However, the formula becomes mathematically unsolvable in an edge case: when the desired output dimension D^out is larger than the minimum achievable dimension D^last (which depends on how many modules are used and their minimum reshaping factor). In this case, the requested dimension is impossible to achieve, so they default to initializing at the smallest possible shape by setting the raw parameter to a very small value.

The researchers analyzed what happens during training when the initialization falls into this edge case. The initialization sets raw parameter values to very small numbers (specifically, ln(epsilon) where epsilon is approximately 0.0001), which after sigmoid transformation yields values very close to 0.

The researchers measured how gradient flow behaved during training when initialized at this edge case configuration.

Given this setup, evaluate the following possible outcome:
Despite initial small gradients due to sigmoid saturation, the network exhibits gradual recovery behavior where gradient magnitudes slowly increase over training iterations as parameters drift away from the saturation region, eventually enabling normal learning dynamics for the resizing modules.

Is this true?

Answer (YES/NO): NO